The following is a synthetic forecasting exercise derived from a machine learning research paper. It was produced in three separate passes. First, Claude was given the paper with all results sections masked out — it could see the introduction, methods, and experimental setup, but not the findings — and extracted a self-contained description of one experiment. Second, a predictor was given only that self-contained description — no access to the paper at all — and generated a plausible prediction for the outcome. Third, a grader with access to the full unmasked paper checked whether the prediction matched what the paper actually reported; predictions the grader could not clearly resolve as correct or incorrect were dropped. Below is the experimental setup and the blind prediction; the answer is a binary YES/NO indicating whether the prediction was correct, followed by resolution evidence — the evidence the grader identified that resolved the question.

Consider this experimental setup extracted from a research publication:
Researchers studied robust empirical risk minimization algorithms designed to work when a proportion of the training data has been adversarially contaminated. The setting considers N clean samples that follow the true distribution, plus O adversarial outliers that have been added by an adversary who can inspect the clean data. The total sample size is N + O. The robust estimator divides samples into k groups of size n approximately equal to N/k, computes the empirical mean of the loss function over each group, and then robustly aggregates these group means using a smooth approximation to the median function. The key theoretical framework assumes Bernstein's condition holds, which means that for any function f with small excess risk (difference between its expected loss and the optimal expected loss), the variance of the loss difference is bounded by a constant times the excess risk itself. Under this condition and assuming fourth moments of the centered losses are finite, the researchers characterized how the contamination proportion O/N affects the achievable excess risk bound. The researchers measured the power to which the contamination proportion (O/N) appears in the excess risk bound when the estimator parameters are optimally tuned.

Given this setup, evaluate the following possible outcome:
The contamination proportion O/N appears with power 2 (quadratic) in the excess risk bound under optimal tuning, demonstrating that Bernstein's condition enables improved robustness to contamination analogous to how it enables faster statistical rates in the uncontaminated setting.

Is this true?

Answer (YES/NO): NO